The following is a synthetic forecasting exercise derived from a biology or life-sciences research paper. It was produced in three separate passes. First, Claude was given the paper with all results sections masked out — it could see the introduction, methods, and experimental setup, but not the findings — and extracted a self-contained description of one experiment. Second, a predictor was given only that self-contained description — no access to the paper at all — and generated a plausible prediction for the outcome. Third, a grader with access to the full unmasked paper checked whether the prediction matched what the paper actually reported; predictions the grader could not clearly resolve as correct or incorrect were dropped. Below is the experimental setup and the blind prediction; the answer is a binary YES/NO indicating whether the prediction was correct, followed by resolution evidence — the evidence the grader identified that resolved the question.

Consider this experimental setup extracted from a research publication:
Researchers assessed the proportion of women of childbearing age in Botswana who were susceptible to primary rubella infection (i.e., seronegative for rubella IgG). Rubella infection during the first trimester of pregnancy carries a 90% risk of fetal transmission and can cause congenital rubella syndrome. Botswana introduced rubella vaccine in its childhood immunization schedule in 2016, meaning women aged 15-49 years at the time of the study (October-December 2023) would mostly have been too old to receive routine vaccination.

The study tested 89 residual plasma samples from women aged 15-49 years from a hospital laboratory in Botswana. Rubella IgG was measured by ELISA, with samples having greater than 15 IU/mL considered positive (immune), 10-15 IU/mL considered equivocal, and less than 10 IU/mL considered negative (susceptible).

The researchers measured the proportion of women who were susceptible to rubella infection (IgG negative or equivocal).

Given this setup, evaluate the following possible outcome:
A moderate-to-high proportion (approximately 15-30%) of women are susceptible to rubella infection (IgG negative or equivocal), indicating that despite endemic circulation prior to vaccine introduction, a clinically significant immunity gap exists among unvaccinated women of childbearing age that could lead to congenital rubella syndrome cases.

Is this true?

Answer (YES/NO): NO